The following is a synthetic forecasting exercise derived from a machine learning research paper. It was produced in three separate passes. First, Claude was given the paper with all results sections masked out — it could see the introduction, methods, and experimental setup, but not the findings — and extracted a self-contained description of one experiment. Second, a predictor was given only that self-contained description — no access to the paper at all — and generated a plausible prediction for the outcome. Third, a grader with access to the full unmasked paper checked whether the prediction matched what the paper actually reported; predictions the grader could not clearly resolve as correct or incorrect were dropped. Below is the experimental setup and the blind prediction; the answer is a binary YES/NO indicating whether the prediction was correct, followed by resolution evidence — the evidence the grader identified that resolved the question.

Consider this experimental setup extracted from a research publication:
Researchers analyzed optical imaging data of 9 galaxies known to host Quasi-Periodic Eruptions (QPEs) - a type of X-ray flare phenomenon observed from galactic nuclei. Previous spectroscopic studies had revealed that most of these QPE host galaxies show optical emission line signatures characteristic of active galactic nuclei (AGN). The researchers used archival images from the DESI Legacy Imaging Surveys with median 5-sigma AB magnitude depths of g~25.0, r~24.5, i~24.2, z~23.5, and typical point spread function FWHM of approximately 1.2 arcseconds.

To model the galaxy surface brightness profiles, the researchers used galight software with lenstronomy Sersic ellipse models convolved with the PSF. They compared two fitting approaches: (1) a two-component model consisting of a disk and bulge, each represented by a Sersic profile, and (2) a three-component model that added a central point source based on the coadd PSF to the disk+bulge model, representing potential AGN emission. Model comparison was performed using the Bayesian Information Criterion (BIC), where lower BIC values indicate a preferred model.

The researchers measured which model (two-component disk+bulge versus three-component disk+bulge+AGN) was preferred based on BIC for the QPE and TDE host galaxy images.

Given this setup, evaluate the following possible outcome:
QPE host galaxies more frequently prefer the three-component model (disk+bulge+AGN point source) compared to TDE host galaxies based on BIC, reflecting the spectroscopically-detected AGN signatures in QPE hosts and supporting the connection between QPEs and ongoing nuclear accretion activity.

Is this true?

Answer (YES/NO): NO